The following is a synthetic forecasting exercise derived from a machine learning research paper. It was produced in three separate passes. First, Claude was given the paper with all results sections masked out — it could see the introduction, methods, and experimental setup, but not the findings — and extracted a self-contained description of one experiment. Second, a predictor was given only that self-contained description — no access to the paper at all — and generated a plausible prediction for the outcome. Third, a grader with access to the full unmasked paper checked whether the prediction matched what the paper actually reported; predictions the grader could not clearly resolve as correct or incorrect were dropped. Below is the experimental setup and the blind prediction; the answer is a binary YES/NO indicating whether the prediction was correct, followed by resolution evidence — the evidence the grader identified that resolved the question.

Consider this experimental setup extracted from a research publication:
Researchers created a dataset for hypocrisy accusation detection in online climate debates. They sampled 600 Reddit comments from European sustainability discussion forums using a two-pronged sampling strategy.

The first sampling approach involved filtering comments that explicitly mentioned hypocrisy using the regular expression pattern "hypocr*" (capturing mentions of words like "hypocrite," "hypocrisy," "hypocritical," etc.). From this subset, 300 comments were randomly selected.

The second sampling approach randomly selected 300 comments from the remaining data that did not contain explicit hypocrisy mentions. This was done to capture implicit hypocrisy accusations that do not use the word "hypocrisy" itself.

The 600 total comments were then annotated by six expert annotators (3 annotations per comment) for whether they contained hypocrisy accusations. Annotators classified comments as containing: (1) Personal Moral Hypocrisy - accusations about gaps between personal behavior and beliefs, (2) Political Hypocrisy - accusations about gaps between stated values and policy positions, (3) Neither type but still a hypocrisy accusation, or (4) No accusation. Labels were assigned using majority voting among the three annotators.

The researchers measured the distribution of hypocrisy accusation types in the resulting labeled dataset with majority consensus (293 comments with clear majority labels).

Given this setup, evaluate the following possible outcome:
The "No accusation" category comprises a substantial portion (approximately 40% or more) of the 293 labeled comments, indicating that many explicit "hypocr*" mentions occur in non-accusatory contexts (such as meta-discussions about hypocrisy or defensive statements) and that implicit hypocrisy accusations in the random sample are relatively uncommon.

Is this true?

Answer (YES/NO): YES